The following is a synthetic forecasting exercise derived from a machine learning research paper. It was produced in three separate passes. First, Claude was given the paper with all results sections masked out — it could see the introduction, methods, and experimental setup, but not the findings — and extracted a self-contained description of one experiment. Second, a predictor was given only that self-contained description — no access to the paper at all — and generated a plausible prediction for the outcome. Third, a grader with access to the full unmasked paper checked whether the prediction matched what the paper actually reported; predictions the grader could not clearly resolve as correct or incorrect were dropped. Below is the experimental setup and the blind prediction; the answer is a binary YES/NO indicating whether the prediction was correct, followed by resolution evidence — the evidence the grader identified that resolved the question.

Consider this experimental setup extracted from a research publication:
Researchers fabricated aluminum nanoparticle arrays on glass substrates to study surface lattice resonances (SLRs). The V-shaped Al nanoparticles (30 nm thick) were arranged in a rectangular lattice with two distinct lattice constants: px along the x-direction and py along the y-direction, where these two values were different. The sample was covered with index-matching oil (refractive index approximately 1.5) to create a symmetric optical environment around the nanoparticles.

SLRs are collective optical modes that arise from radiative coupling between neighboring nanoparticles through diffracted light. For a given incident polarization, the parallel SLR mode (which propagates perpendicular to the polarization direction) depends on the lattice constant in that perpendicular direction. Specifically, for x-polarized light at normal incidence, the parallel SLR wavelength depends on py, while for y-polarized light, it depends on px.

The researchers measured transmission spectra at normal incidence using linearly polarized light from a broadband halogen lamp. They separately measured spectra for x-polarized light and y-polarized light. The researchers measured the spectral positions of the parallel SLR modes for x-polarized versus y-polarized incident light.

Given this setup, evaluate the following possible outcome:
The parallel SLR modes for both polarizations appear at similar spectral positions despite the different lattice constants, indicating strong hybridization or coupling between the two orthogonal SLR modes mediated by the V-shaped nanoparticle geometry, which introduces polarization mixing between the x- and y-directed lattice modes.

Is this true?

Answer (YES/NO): NO